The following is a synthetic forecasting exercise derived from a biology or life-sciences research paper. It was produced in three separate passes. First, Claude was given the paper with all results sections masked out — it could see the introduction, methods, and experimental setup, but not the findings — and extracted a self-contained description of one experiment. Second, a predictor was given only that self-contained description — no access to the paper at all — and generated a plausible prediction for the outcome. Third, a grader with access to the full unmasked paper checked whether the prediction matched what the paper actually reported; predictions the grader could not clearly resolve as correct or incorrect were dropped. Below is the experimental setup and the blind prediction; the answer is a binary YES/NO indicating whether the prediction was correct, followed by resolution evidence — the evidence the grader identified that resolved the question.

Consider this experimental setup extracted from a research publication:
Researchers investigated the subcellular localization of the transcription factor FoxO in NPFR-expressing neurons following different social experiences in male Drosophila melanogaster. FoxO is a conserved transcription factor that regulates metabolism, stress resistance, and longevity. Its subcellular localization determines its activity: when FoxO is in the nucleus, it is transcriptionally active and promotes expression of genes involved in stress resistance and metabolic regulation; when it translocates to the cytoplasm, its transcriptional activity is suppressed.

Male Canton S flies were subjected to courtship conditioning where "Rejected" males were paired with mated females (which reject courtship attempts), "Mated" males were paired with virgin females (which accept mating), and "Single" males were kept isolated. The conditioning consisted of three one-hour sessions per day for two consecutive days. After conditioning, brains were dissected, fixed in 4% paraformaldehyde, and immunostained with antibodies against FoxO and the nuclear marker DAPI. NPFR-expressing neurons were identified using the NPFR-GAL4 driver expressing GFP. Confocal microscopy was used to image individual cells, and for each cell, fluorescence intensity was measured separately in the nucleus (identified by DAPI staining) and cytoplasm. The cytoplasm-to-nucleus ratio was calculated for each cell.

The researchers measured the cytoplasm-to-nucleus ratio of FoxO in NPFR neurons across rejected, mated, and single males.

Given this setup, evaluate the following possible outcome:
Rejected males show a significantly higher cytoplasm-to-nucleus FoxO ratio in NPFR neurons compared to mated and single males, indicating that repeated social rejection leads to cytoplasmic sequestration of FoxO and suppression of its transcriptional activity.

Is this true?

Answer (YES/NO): NO